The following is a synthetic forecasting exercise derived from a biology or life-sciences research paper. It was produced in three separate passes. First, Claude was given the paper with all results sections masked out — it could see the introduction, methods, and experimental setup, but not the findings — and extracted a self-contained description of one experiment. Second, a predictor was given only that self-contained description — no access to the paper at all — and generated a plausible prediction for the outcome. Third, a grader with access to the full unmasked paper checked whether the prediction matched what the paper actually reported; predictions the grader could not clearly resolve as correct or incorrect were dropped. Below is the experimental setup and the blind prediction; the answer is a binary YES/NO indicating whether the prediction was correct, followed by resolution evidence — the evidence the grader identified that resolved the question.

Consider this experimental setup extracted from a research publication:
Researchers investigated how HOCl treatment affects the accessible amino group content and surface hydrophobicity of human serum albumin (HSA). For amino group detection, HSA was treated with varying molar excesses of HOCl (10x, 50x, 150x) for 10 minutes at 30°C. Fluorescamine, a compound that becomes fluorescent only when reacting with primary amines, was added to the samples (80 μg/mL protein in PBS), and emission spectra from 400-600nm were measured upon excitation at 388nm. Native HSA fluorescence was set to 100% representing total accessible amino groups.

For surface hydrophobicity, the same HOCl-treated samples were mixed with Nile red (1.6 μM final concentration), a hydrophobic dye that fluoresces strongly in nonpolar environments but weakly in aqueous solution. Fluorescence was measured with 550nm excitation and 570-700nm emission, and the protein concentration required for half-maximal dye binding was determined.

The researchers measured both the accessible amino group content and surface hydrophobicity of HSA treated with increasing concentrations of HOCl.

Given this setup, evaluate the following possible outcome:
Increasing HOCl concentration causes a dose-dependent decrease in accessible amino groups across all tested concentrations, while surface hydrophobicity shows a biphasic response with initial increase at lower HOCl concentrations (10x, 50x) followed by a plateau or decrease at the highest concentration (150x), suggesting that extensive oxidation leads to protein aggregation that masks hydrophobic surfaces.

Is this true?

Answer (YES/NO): NO